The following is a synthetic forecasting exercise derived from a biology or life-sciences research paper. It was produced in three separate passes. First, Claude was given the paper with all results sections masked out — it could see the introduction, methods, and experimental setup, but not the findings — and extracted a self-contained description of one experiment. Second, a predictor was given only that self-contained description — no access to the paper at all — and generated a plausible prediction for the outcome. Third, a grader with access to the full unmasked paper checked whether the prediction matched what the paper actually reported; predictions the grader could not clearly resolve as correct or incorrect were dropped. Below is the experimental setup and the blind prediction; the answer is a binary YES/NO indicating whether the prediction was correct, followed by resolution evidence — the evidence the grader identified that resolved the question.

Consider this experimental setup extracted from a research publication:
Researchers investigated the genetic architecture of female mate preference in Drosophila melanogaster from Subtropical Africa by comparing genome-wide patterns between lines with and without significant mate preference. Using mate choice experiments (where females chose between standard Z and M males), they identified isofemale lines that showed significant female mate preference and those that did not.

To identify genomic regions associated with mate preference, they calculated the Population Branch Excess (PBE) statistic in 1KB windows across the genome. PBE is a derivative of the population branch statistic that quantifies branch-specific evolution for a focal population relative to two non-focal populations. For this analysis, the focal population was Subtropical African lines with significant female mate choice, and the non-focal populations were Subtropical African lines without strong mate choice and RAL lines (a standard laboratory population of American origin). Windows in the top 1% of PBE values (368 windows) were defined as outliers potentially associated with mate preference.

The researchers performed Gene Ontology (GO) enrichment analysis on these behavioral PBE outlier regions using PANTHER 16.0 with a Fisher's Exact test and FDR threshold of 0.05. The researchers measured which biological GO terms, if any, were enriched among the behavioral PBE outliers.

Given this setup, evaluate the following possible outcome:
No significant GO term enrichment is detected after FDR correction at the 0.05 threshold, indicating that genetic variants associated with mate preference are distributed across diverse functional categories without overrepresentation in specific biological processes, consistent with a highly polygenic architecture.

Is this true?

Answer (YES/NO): NO